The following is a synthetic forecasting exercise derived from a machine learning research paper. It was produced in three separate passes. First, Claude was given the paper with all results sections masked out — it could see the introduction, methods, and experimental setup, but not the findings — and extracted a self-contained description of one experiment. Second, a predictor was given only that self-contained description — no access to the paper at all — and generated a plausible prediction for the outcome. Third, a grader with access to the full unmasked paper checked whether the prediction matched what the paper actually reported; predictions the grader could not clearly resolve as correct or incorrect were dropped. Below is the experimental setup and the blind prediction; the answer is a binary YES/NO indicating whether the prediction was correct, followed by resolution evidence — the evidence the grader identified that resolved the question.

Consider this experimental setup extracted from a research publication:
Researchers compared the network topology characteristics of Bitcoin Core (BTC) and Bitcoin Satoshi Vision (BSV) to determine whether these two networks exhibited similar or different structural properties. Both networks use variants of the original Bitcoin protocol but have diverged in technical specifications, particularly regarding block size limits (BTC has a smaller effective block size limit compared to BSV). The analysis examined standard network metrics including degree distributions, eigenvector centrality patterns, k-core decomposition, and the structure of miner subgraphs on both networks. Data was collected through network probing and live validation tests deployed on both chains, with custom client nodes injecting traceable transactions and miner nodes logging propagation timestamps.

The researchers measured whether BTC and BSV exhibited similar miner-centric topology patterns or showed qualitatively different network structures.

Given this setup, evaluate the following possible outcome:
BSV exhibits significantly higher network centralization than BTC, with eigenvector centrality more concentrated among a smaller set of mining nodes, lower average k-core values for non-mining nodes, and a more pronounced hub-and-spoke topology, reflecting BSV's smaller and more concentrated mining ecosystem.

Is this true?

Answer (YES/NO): NO